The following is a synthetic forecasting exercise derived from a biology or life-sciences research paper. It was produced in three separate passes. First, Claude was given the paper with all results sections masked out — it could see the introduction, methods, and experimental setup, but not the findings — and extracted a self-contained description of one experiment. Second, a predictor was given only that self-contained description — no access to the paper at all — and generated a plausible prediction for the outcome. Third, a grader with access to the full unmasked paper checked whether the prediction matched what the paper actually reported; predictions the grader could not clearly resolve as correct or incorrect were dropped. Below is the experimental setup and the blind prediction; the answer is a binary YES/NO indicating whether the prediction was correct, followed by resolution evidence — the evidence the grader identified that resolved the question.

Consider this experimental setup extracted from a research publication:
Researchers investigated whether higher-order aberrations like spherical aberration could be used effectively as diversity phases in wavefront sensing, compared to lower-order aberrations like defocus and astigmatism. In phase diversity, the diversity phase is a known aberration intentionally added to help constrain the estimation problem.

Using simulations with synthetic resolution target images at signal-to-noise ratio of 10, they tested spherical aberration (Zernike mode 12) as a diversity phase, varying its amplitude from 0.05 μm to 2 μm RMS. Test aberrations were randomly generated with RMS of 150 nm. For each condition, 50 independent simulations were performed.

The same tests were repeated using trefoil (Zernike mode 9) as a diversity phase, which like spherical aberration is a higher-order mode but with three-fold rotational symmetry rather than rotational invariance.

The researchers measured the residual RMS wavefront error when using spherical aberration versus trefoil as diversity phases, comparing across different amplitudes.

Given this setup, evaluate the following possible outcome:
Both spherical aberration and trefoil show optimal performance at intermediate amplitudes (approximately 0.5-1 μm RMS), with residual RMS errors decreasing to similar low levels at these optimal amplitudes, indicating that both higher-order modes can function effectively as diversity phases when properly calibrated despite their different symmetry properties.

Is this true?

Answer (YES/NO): NO